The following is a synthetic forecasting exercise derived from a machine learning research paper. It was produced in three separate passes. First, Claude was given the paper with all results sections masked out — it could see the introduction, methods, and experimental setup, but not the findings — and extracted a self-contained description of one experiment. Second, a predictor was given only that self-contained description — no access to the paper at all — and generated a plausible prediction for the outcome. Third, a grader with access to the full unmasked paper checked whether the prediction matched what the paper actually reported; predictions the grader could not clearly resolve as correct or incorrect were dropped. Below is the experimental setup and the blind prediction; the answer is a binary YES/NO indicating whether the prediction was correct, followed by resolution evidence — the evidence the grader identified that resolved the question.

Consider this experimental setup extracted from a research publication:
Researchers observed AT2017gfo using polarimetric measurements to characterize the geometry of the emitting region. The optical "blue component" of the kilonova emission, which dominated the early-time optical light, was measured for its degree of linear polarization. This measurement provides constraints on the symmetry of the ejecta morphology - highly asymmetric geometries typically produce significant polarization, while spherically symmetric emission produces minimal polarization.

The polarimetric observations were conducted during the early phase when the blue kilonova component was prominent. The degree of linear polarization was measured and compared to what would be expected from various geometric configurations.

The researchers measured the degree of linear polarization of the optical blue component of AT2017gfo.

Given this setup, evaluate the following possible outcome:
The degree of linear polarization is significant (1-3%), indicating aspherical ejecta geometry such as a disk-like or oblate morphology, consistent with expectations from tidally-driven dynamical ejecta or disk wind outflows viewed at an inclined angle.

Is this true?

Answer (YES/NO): NO